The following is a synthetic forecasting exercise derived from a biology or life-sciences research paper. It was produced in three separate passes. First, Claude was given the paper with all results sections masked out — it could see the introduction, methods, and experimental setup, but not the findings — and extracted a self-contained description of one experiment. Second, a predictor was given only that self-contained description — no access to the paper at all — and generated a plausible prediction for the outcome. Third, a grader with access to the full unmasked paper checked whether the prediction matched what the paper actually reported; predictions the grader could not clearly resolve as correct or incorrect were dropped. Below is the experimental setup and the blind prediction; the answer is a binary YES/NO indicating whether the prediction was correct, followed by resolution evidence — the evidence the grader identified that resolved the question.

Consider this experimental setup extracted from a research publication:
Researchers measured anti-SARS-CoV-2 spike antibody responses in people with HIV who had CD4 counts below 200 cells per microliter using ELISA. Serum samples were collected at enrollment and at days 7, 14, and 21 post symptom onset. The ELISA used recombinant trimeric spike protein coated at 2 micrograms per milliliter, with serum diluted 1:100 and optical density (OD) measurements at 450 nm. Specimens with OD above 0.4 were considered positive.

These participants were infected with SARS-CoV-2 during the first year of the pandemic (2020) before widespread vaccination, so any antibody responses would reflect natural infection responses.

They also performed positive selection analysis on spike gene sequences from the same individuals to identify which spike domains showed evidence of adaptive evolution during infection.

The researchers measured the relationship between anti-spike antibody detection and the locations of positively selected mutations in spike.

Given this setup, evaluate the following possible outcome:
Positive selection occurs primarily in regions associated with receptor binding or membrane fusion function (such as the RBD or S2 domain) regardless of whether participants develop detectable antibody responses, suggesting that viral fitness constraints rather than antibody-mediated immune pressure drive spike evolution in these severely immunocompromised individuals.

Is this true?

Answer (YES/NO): NO